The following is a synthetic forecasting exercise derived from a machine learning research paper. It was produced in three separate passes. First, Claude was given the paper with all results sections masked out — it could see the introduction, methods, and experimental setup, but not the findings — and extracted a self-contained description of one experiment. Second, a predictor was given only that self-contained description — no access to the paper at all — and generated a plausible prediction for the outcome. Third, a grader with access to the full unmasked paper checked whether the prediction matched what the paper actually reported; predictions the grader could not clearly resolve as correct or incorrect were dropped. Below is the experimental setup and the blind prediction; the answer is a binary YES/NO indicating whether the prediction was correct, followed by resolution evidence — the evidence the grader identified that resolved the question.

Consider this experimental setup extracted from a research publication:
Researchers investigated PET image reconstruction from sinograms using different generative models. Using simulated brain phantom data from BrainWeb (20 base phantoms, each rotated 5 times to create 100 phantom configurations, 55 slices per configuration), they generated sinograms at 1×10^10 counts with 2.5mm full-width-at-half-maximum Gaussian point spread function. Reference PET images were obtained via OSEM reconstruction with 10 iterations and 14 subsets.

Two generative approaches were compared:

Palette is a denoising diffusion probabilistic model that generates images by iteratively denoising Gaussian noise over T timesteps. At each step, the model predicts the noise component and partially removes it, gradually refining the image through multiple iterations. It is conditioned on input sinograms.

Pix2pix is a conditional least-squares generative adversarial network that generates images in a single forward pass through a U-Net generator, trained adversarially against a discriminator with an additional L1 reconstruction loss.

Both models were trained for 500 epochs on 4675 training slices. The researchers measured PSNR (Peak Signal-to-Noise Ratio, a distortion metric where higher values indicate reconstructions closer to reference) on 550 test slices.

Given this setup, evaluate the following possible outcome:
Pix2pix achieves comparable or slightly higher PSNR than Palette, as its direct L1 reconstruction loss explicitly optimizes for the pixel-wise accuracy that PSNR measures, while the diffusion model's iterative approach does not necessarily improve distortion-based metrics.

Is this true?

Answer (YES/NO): NO